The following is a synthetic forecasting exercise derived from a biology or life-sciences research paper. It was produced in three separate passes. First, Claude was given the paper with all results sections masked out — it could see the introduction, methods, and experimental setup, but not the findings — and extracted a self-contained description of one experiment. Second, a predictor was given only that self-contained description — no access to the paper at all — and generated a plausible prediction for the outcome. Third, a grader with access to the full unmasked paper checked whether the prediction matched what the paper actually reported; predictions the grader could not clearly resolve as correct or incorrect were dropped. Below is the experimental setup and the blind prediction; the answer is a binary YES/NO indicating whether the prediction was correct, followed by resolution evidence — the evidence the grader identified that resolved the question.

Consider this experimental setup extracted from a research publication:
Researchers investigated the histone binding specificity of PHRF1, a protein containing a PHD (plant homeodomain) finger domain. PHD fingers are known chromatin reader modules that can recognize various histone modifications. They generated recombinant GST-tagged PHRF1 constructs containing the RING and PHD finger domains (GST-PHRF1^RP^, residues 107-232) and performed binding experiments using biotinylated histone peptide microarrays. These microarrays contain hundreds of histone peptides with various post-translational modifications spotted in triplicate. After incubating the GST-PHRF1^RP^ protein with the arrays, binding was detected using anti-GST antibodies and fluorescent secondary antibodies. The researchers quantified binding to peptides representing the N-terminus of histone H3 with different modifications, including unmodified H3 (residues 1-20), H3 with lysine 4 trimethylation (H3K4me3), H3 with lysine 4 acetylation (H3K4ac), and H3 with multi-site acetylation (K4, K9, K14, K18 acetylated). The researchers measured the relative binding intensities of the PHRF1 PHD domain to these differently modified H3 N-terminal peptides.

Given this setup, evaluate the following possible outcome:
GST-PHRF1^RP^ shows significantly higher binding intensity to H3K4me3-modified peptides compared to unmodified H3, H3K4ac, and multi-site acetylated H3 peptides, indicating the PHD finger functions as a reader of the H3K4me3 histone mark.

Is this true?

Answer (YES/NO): NO